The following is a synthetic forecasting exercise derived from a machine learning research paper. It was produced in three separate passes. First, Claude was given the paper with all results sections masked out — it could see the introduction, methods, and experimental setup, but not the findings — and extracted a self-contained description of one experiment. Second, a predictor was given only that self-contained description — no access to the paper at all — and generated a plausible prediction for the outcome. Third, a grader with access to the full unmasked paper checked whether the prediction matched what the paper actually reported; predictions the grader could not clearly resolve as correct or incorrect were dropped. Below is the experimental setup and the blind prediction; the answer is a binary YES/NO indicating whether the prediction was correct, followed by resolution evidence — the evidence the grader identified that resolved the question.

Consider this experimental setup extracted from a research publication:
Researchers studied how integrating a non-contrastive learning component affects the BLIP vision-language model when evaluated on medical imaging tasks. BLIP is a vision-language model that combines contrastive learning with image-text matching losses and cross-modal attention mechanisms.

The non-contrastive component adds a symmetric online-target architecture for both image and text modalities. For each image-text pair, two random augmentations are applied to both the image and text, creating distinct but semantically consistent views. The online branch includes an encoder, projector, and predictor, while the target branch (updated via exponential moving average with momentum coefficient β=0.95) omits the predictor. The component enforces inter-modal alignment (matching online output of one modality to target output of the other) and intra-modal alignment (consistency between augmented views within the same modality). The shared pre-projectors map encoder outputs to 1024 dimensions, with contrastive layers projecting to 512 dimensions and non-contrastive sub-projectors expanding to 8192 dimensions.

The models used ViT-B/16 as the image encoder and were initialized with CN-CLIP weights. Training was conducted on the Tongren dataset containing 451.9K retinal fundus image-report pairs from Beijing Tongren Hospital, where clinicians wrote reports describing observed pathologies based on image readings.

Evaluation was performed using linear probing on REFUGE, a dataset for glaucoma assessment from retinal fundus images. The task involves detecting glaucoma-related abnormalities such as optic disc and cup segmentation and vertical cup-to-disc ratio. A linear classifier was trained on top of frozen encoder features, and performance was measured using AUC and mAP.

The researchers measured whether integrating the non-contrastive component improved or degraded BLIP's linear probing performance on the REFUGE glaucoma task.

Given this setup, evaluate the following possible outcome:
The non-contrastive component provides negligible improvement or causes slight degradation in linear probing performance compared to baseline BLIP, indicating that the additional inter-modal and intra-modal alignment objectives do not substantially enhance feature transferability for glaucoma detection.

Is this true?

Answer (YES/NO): YES